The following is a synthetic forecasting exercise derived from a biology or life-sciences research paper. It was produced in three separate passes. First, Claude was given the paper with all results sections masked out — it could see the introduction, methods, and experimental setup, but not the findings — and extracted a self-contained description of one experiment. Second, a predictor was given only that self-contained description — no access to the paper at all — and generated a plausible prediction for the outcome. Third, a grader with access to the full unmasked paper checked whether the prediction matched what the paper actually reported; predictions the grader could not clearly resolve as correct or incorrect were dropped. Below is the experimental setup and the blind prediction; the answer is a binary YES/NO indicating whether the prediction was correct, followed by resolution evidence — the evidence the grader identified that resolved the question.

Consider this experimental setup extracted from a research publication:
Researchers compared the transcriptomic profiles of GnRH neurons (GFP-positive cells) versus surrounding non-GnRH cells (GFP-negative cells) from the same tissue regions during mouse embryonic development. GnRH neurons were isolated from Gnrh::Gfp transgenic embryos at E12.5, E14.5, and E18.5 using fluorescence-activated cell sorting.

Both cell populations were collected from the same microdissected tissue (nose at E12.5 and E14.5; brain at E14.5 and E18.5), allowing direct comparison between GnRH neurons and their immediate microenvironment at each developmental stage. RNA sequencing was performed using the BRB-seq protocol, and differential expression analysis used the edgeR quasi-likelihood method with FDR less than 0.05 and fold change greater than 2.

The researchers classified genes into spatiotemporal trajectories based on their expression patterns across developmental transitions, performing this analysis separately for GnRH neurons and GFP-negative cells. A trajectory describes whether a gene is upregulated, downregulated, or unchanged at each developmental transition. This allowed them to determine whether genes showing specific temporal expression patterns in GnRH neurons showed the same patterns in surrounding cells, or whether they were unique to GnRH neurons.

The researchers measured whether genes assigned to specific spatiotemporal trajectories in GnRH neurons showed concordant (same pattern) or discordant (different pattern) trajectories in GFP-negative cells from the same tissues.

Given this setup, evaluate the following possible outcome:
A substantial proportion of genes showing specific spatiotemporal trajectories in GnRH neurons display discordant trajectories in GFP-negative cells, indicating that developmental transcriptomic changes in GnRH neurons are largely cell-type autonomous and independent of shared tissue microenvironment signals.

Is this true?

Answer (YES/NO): NO